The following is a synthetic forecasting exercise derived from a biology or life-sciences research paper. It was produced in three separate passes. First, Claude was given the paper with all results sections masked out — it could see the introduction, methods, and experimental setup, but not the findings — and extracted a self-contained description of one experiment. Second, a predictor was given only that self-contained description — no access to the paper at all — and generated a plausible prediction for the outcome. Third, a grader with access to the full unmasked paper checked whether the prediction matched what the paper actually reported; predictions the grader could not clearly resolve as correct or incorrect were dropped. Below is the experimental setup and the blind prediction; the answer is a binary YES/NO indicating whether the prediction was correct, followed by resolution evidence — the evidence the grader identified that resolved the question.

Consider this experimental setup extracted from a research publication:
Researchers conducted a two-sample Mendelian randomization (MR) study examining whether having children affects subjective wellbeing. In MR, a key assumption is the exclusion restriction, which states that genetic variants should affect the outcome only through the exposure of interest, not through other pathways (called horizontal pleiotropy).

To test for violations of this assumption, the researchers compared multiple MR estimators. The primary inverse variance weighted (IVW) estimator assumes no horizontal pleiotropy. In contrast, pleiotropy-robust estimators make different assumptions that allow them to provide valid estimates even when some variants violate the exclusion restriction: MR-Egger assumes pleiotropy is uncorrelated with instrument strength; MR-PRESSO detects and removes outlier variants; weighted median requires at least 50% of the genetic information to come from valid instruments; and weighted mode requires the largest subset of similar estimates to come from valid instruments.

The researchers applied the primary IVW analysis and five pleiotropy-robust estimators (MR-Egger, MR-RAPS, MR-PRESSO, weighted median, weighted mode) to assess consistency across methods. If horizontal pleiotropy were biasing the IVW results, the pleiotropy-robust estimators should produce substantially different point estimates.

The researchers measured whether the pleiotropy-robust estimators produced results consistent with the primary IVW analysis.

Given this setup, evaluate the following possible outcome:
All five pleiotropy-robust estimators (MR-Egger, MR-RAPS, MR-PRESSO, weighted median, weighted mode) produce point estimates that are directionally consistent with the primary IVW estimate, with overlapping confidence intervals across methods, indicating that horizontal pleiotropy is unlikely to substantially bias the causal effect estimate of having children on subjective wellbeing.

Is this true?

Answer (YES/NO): NO